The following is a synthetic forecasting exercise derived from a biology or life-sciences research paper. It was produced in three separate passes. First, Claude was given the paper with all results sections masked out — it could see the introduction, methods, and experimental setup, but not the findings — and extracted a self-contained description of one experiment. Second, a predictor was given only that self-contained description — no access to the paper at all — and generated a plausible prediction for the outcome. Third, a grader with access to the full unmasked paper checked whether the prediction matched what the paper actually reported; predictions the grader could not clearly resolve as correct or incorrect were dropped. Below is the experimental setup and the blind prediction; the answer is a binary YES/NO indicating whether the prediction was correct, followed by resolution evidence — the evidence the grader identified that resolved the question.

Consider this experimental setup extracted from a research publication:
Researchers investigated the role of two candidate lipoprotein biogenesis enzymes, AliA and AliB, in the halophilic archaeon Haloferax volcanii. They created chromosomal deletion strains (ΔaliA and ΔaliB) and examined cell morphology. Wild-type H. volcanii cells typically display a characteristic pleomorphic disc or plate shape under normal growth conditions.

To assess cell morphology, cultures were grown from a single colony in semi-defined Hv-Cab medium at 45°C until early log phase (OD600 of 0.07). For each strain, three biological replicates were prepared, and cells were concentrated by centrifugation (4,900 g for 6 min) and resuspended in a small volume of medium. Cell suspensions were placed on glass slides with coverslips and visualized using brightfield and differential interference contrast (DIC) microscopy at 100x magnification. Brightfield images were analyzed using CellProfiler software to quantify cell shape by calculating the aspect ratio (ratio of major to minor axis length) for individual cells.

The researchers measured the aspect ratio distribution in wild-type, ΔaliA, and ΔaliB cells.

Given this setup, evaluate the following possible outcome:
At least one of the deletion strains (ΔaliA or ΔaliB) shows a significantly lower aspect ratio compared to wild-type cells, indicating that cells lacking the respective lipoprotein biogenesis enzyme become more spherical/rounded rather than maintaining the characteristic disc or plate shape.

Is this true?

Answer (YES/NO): NO